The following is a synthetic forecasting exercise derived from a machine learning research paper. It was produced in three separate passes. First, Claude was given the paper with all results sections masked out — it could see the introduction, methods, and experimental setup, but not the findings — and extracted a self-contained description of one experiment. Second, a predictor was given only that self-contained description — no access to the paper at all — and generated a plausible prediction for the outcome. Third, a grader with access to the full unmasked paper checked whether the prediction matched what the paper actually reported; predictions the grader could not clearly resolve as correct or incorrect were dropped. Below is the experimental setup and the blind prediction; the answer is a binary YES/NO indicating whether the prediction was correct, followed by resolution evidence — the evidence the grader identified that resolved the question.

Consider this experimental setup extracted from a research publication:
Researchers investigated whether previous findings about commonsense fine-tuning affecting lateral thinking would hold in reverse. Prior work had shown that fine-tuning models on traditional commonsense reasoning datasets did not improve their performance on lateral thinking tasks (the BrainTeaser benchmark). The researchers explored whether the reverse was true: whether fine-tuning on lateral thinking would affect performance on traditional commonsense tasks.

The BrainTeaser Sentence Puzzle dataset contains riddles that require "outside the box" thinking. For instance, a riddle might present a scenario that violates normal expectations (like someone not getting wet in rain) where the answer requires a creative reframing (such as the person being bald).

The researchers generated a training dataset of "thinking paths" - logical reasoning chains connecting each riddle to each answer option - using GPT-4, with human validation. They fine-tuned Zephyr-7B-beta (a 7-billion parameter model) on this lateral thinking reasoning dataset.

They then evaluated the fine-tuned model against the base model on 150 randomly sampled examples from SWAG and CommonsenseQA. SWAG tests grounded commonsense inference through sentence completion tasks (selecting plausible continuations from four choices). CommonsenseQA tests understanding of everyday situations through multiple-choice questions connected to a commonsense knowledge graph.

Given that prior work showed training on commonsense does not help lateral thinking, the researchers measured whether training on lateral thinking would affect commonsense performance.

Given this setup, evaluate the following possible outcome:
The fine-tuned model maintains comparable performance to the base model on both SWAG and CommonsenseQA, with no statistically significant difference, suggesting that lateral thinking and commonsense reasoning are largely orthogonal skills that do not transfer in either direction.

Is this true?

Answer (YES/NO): NO